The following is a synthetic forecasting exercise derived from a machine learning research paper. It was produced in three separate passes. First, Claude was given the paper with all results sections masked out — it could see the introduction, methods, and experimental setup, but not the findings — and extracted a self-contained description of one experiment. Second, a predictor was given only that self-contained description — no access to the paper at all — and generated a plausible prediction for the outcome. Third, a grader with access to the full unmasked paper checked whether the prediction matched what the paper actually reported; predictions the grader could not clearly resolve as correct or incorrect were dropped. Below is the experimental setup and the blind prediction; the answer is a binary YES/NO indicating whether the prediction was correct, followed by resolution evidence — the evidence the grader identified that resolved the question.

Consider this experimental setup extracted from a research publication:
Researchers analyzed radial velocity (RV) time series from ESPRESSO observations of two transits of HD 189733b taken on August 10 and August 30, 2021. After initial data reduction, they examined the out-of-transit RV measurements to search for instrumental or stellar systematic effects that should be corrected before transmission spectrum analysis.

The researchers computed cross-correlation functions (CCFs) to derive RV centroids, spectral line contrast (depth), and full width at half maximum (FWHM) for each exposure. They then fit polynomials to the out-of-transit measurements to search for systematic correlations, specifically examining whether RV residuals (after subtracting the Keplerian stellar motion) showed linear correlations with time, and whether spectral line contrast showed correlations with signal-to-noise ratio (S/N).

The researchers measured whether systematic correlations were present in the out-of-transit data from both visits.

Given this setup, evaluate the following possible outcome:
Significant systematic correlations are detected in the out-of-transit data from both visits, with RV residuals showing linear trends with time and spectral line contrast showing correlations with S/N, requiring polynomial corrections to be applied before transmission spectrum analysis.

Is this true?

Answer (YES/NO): YES